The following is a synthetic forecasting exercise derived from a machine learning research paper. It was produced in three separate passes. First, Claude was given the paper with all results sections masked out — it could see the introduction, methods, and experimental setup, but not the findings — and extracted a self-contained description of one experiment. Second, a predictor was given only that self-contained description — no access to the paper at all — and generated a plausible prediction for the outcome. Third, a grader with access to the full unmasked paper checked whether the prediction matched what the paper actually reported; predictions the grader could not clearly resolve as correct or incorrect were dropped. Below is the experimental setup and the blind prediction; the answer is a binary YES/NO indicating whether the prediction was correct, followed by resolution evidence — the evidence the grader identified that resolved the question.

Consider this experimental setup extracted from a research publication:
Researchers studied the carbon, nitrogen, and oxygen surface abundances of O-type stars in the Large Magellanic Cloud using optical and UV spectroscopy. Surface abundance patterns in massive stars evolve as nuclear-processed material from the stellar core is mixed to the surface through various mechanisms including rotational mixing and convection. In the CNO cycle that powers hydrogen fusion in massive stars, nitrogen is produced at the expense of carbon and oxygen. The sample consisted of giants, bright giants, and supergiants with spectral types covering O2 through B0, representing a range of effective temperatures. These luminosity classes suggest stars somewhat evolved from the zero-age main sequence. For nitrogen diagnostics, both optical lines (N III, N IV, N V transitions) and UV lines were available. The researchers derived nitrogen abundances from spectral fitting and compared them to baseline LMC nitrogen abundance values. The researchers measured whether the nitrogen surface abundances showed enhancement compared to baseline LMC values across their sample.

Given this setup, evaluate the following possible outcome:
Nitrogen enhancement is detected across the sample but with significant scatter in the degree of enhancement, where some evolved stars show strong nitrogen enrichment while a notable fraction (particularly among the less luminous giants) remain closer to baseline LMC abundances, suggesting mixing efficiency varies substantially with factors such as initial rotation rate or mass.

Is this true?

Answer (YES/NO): NO